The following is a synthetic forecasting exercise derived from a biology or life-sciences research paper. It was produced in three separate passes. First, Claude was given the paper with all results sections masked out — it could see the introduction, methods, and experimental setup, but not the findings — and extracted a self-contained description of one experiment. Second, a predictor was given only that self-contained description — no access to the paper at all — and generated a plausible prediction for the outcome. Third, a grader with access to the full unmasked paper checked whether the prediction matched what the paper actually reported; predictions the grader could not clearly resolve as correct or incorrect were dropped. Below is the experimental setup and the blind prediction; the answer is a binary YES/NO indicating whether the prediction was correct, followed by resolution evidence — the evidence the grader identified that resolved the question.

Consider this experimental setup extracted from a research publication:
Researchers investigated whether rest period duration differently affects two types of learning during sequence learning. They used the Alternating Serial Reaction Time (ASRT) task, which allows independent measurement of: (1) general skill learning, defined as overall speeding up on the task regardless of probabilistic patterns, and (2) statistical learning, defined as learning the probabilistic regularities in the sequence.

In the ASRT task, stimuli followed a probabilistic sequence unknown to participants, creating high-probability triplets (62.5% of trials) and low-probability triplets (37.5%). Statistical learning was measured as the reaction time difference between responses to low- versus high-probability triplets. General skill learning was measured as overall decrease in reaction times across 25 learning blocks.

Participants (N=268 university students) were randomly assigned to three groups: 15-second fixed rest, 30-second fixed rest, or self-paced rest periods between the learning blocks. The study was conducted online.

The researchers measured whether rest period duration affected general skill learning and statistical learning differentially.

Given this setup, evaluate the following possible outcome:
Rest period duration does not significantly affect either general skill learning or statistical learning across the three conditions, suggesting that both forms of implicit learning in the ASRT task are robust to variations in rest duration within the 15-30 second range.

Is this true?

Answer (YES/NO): NO